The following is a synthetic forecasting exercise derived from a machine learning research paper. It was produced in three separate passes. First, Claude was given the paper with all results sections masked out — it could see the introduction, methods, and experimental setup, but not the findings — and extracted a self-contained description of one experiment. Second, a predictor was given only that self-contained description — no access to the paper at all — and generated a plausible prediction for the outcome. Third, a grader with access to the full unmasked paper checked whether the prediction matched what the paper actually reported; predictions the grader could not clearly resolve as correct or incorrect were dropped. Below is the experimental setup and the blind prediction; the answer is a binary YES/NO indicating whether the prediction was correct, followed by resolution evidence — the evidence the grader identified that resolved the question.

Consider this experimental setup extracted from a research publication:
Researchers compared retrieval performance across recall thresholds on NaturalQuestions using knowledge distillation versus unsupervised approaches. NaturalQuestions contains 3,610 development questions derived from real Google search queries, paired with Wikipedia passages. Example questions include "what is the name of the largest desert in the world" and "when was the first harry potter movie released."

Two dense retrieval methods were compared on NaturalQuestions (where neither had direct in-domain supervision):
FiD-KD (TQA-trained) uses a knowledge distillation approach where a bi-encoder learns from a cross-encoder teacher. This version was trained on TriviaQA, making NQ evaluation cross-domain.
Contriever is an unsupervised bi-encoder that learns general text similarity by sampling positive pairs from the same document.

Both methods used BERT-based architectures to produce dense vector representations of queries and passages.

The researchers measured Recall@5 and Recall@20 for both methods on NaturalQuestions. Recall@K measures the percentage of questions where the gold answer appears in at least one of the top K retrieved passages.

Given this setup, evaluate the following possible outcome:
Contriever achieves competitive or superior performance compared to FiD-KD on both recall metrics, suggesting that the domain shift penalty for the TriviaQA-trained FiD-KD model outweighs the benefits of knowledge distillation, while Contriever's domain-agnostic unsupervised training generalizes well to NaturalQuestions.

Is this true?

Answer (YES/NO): NO